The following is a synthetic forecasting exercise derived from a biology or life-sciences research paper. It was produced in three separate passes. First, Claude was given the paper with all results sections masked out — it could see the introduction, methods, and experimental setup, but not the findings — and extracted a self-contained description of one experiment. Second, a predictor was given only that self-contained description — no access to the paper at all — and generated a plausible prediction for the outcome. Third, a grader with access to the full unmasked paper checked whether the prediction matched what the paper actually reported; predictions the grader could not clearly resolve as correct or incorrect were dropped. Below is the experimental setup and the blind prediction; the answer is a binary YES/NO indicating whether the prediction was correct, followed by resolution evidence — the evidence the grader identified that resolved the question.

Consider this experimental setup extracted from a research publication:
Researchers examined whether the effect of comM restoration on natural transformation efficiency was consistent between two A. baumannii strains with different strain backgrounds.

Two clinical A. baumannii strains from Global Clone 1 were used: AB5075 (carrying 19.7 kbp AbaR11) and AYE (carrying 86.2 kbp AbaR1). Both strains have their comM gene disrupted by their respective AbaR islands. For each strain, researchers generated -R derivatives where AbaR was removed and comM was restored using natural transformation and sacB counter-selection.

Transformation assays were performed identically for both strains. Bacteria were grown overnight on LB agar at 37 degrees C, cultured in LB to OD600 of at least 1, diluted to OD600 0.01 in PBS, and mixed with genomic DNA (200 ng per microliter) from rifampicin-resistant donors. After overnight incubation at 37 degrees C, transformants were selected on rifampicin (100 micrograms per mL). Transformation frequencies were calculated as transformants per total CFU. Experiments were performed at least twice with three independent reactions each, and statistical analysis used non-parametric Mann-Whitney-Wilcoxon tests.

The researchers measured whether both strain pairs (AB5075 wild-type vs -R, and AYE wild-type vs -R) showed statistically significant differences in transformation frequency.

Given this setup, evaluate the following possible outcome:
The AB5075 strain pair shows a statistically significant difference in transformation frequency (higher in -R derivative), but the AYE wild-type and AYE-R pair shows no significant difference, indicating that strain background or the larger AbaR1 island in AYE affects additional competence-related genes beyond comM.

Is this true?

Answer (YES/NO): NO